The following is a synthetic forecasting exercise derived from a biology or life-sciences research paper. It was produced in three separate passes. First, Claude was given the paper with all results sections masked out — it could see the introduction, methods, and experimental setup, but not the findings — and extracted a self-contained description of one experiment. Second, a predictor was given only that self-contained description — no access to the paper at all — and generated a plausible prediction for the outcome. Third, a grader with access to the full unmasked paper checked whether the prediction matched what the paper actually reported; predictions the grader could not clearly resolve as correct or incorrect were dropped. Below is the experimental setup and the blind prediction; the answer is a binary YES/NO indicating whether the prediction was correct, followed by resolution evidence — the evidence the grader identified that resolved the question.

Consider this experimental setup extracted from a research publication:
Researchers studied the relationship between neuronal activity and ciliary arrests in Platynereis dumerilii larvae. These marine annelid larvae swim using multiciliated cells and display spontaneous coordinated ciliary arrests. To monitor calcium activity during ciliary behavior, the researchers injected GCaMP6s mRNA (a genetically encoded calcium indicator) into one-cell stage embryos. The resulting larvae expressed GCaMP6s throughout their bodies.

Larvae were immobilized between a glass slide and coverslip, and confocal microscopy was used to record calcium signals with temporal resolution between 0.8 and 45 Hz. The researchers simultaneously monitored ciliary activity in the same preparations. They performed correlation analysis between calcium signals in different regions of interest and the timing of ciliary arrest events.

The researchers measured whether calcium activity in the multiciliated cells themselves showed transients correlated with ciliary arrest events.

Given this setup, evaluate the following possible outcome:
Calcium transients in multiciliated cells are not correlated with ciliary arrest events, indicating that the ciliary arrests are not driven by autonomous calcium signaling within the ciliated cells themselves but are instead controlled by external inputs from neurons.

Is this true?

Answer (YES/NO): NO